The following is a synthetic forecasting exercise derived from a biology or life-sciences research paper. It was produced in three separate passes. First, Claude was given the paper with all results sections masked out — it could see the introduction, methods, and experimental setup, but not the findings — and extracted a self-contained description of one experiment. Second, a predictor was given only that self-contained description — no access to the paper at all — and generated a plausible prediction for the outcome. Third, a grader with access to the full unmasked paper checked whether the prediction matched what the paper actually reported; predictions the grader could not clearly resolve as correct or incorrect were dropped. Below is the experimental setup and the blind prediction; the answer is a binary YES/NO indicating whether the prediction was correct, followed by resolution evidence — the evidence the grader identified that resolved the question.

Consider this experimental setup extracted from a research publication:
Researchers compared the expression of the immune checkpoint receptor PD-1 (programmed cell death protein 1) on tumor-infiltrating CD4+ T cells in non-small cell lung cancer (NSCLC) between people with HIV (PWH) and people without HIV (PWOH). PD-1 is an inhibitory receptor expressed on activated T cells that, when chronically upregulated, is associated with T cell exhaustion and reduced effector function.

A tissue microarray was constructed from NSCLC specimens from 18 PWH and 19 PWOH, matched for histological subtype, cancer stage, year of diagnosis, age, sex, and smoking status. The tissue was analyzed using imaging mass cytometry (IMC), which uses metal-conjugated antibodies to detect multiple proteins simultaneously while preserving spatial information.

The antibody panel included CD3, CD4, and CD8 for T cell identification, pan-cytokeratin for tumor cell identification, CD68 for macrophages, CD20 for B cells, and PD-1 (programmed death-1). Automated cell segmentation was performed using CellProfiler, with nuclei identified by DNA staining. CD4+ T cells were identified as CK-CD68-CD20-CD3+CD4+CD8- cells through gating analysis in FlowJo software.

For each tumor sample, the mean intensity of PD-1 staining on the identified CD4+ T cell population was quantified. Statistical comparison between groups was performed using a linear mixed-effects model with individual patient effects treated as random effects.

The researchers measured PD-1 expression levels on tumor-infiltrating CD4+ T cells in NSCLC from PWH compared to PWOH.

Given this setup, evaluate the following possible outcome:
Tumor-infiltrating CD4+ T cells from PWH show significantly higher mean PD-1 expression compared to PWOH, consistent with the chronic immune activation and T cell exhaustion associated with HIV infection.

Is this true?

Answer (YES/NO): YES